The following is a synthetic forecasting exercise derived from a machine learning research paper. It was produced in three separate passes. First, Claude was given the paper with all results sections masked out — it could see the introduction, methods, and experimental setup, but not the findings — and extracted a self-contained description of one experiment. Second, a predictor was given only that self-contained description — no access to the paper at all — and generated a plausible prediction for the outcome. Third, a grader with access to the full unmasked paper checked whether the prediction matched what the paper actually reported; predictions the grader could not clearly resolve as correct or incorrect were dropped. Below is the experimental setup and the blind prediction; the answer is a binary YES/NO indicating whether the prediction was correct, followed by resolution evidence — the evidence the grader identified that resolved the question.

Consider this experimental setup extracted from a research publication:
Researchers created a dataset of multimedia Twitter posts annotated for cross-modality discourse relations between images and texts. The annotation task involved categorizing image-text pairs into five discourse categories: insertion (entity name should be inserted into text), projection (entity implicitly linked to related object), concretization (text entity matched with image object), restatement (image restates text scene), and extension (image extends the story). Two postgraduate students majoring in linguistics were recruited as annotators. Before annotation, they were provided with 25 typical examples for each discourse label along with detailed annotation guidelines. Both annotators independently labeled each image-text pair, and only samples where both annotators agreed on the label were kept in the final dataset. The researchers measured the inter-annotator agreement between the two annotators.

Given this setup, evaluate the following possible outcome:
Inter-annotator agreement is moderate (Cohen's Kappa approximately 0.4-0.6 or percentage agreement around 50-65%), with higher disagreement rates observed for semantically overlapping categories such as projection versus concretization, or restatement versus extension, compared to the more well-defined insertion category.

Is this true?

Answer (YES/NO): NO